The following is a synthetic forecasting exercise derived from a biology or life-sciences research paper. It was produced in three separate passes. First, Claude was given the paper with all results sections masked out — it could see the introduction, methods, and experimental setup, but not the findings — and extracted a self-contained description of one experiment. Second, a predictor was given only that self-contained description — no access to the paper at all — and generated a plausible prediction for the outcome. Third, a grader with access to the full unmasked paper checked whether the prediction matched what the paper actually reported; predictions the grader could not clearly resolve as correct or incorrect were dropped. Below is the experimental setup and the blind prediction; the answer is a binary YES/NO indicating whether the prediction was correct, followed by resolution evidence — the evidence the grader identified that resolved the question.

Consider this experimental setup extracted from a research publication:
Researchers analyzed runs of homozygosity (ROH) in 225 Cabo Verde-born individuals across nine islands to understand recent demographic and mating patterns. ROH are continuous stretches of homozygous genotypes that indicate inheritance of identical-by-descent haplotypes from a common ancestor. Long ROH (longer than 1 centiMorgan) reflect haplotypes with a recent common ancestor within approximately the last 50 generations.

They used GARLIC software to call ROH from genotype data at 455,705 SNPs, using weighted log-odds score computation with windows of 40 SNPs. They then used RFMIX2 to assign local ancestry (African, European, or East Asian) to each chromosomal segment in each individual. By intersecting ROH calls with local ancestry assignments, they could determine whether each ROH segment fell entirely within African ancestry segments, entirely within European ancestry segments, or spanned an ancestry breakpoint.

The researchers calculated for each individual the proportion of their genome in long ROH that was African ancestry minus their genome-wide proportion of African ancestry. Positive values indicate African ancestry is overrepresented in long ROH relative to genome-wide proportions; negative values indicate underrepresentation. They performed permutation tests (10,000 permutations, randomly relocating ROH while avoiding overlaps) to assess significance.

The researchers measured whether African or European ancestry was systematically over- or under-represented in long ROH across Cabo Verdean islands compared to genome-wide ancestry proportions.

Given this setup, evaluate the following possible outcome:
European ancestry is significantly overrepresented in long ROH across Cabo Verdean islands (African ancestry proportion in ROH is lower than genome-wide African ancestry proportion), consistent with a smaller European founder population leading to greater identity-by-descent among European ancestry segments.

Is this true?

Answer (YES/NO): NO